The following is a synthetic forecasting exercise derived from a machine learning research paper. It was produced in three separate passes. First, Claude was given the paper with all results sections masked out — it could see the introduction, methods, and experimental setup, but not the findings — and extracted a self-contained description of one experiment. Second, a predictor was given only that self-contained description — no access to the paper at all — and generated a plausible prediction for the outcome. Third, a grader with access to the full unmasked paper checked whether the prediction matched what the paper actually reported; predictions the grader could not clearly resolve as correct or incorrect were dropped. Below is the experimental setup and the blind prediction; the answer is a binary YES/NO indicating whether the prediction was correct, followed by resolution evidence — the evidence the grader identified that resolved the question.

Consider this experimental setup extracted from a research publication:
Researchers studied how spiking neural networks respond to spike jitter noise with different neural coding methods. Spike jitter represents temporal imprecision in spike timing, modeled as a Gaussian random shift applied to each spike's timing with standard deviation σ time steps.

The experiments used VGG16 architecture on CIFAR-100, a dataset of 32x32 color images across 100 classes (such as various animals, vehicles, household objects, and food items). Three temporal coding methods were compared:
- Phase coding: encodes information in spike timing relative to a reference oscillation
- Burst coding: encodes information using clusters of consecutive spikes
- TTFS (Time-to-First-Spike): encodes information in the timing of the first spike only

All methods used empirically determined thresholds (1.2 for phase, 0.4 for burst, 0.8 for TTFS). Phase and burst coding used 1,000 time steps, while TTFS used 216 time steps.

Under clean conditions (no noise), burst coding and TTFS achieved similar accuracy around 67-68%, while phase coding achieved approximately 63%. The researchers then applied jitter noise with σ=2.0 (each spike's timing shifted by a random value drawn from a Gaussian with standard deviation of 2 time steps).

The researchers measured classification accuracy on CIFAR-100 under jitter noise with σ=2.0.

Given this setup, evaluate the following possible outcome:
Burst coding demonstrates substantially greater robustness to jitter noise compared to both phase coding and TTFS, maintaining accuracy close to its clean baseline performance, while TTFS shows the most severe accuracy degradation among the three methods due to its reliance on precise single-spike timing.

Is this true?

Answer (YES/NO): NO